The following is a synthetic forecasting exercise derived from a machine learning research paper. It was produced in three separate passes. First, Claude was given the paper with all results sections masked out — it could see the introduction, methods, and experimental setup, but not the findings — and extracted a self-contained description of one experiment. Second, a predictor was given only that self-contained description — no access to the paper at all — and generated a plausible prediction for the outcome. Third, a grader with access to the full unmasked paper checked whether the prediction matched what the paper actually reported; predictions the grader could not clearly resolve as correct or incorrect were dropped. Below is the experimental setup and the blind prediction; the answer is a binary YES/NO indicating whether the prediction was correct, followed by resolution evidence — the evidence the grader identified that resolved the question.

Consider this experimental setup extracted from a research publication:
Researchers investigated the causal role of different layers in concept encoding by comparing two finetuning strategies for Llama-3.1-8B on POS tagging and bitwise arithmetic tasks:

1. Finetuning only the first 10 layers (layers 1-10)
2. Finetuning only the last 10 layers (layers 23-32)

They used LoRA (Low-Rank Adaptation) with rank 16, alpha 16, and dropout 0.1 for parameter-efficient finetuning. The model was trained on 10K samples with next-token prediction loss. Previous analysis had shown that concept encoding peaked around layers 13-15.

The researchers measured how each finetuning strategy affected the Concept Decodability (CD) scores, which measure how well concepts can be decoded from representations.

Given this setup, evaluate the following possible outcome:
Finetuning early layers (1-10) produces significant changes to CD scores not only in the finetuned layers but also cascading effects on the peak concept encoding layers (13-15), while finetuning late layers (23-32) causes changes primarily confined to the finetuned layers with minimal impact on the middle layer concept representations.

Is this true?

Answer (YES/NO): NO